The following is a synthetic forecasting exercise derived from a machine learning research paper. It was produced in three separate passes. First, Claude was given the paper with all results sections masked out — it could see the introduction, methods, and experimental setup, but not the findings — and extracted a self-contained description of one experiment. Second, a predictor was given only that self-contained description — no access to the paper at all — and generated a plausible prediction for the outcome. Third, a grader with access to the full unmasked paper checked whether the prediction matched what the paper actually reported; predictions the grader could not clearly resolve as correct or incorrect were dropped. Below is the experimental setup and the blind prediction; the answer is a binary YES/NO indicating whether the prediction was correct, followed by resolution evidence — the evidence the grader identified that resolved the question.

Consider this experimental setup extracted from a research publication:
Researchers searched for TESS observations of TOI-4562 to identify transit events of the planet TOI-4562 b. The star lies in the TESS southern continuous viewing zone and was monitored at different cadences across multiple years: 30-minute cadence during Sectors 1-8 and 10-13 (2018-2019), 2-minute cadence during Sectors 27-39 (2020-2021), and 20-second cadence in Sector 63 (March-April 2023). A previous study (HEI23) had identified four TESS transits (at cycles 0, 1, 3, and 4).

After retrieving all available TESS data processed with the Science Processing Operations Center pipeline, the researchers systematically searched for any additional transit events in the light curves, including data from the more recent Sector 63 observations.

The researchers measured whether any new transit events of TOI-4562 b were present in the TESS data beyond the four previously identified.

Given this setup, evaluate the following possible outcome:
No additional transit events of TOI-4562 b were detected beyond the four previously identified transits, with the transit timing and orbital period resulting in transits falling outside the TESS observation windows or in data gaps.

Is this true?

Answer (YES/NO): NO